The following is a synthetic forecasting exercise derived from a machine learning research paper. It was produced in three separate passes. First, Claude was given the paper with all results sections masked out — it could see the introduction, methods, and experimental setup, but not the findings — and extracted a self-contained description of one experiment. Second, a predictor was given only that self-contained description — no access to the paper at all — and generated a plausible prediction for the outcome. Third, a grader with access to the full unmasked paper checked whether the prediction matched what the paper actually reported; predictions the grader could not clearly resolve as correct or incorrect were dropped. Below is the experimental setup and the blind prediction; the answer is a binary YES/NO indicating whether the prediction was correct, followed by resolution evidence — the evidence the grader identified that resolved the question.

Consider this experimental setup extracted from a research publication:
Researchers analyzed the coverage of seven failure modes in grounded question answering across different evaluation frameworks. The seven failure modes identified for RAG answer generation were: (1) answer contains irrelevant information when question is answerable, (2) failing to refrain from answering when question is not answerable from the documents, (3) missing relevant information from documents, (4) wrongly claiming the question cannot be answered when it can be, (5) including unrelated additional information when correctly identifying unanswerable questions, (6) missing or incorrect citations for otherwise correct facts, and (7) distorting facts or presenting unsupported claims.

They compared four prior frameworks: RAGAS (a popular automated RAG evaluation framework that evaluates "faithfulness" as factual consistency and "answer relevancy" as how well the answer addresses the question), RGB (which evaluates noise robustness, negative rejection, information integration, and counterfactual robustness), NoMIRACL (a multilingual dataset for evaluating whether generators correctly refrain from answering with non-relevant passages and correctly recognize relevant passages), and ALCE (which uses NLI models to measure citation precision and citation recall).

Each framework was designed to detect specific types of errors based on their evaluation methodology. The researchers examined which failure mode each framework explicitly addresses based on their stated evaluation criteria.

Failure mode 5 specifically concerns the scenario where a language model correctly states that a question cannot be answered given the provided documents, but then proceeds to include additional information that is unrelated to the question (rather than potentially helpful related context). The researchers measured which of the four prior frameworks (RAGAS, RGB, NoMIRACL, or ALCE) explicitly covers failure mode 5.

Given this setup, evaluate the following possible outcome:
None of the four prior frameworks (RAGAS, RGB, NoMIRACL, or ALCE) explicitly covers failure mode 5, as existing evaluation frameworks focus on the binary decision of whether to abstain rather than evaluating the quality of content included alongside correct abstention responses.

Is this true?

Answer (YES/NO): YES